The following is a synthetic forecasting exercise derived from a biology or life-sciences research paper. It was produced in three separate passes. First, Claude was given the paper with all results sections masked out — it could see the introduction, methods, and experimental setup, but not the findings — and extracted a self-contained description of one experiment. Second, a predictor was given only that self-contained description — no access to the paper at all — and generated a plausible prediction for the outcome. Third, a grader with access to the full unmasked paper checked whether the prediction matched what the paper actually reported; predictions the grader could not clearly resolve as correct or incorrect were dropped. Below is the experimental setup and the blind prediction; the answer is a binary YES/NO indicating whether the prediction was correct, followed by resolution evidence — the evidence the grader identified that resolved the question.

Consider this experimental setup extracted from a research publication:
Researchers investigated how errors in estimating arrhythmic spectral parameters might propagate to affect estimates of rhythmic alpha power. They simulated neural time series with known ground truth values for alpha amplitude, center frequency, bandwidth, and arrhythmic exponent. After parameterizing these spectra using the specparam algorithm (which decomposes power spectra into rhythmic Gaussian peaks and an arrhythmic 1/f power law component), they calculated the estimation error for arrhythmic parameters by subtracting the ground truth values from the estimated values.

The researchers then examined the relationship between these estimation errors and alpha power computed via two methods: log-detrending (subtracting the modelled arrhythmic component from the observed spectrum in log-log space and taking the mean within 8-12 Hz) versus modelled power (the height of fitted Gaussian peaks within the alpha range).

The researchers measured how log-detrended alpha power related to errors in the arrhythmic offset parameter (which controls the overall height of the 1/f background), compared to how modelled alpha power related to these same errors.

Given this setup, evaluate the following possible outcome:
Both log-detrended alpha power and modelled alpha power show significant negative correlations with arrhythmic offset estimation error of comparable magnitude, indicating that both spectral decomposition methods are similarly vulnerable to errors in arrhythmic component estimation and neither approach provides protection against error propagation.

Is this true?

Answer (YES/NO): NO